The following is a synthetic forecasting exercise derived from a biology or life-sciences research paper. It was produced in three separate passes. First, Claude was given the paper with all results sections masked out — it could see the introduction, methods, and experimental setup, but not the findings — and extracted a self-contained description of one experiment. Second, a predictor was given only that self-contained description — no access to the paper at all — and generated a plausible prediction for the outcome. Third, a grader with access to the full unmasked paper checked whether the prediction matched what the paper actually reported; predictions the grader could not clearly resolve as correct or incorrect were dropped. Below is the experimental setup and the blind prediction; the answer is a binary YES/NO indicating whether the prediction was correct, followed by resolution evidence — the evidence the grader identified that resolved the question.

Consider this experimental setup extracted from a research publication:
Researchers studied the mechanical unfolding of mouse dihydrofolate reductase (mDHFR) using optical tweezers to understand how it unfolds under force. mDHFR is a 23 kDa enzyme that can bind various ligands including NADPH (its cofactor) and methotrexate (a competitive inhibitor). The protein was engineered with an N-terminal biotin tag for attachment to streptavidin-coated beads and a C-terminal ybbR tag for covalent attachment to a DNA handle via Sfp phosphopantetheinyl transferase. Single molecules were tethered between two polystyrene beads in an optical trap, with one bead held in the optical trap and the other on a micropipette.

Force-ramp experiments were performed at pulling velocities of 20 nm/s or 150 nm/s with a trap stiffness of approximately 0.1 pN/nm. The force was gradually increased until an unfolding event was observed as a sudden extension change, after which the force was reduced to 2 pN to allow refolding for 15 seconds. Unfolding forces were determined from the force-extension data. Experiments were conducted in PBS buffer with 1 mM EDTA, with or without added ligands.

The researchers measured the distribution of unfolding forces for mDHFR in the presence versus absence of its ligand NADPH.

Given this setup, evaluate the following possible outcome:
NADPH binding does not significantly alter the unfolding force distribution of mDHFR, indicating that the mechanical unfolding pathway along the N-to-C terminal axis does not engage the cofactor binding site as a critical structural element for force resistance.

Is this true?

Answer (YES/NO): NO